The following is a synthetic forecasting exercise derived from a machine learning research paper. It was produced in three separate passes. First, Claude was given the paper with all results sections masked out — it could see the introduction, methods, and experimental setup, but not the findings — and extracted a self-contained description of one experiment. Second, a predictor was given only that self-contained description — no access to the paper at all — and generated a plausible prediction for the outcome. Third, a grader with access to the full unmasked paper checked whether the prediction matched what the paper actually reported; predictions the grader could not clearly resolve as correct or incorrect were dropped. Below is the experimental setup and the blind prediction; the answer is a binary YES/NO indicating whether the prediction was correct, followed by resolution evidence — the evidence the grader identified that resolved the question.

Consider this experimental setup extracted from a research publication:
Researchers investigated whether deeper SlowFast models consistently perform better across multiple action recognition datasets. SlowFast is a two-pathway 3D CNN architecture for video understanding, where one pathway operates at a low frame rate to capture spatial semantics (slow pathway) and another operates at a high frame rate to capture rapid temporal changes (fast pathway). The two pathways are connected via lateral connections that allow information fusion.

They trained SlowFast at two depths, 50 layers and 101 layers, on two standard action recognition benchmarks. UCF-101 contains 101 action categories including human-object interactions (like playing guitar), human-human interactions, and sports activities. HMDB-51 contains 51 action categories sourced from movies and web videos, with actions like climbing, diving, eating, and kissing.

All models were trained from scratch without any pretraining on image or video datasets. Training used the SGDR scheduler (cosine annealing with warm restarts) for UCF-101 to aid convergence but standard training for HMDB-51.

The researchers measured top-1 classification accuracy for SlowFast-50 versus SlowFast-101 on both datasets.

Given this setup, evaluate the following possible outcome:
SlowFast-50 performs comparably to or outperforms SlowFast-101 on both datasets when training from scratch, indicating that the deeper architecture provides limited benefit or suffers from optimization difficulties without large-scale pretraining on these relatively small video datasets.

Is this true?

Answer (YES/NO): YES